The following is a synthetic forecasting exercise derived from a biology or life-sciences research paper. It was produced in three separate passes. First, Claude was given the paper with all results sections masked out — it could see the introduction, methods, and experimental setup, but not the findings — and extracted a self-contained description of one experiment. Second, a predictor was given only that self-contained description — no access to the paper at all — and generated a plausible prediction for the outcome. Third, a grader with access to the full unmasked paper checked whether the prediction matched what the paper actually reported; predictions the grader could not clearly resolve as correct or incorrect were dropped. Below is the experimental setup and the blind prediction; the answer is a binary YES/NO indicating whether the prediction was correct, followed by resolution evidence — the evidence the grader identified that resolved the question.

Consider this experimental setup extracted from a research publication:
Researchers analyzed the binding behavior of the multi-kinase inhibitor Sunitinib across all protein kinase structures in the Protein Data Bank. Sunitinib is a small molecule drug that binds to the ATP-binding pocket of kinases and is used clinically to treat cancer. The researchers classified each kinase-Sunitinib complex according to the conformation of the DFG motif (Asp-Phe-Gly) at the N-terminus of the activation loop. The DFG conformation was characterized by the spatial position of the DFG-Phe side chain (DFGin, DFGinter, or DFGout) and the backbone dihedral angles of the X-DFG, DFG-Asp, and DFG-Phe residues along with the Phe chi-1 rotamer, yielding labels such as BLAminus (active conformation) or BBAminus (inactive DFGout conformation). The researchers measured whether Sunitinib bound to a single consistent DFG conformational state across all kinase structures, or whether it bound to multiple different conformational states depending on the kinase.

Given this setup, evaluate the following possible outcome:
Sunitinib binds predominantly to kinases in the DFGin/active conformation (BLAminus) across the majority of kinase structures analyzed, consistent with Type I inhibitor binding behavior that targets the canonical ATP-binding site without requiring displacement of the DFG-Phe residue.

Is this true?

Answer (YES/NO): NO